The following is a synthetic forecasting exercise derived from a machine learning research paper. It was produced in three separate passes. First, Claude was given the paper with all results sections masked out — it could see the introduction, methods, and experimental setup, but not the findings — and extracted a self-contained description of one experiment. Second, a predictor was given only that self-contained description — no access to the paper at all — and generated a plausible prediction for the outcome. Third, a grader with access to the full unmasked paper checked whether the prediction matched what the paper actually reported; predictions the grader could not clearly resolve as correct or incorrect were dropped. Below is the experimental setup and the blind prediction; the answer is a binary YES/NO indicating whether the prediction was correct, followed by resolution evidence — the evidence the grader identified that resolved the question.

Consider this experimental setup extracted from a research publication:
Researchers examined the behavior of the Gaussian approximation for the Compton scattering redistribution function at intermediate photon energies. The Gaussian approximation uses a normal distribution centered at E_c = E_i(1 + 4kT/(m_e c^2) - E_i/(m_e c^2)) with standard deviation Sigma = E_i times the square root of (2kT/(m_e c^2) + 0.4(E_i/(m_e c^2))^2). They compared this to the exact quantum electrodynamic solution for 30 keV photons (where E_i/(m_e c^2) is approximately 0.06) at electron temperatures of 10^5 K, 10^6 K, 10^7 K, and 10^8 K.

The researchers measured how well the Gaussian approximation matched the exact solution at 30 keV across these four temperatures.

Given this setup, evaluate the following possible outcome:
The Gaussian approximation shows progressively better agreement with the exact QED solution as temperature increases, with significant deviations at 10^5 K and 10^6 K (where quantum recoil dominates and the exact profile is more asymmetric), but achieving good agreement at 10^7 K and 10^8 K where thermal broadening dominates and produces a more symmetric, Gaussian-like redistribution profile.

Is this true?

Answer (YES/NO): NO